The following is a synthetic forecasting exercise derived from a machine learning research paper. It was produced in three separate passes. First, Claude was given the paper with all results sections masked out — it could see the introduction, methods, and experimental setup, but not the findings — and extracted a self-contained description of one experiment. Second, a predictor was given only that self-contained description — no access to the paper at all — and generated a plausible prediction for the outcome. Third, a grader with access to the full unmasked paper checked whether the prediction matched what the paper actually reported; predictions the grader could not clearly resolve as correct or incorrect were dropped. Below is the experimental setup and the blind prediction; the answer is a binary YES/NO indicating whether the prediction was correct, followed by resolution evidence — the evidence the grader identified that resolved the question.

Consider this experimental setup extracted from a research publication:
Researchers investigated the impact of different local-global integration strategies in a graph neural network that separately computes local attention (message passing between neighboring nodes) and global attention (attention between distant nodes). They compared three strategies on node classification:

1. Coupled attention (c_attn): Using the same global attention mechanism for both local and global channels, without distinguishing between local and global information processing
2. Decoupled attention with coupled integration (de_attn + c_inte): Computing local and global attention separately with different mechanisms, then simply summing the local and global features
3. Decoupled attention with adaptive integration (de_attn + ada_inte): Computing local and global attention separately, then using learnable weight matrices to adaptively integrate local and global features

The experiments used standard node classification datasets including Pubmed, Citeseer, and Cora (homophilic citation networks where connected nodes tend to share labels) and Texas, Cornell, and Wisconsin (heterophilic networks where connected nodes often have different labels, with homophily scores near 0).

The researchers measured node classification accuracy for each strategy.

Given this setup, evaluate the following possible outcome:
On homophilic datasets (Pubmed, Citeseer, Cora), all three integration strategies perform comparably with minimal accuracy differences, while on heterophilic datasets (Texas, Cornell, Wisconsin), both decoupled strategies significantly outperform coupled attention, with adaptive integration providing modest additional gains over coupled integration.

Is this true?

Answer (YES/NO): NO